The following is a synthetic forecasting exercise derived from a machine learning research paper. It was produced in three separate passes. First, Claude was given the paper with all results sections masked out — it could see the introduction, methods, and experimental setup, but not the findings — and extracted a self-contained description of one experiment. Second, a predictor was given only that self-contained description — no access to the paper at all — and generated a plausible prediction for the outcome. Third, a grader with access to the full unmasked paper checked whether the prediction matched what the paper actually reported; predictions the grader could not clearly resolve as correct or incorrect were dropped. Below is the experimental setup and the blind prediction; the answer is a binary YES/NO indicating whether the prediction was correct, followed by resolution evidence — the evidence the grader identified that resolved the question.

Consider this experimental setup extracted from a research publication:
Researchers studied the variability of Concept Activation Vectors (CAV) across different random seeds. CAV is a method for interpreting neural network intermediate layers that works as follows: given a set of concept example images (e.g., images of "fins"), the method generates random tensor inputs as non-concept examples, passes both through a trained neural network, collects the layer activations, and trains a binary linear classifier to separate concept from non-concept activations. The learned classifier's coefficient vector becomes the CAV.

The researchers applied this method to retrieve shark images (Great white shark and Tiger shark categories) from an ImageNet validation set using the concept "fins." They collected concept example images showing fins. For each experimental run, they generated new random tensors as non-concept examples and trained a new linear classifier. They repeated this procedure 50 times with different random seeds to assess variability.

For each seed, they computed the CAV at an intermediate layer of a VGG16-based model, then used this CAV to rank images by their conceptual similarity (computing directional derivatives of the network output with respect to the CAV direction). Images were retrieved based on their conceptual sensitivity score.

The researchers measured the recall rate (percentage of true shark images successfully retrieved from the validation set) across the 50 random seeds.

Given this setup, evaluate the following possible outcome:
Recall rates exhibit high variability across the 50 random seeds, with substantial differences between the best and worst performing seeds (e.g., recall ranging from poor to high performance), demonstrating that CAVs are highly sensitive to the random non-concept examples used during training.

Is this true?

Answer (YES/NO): YES